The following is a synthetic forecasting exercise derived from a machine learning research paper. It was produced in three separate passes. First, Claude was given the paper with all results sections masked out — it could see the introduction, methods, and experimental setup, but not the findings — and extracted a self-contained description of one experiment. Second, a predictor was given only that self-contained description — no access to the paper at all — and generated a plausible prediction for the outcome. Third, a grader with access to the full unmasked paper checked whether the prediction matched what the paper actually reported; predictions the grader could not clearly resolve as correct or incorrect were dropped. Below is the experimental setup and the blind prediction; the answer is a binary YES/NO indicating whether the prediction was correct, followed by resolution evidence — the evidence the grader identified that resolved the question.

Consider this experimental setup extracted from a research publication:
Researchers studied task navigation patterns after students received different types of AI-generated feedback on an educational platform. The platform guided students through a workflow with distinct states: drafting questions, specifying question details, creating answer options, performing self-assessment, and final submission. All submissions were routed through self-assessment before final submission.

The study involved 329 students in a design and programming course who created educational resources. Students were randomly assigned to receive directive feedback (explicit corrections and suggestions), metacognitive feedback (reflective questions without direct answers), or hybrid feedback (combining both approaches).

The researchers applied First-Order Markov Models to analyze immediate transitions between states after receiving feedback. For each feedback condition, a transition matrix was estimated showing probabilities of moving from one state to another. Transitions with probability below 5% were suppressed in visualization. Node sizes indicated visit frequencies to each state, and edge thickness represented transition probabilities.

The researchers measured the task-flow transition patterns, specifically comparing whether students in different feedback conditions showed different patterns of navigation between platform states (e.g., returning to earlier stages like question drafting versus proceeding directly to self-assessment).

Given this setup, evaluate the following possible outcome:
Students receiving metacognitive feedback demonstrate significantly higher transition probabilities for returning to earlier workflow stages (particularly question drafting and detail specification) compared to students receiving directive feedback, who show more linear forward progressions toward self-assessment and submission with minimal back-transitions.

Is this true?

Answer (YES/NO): NO